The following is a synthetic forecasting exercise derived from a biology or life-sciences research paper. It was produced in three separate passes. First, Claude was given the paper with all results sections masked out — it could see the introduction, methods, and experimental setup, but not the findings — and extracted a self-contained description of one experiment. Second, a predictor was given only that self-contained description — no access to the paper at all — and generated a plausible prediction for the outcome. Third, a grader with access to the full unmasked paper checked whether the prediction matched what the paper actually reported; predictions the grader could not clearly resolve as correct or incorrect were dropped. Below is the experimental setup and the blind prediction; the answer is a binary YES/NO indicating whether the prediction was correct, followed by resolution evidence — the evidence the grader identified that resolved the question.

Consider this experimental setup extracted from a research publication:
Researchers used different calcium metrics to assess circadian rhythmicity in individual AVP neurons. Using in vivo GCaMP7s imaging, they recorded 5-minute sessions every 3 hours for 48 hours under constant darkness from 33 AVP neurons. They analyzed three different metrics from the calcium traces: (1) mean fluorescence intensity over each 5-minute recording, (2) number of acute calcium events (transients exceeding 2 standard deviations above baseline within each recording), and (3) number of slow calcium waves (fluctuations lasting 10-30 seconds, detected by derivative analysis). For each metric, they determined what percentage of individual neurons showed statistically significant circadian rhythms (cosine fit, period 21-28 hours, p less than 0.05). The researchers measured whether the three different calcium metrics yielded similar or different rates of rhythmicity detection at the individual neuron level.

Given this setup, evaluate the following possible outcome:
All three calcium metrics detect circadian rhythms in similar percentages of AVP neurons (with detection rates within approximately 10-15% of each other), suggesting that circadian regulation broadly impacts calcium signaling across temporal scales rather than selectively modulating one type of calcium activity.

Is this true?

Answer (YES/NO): NO